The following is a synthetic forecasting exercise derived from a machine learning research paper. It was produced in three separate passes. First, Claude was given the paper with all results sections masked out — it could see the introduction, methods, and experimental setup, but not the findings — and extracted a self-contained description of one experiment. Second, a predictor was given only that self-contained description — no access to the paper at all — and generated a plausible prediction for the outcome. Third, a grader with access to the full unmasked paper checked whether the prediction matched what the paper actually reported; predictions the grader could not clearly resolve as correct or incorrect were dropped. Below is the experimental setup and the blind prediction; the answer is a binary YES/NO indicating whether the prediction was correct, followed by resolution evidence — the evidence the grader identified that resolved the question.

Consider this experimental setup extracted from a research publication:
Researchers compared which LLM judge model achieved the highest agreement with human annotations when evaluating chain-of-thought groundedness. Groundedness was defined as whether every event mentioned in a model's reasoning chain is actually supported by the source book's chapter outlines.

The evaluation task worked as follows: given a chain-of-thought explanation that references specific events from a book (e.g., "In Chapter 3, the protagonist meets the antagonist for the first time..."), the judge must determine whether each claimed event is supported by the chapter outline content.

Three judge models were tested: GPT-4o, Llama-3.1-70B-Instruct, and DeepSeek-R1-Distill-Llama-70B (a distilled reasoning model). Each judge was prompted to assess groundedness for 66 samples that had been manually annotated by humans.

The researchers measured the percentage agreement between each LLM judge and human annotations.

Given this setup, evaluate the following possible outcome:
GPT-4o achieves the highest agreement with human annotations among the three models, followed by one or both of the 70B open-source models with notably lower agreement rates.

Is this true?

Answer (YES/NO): NO